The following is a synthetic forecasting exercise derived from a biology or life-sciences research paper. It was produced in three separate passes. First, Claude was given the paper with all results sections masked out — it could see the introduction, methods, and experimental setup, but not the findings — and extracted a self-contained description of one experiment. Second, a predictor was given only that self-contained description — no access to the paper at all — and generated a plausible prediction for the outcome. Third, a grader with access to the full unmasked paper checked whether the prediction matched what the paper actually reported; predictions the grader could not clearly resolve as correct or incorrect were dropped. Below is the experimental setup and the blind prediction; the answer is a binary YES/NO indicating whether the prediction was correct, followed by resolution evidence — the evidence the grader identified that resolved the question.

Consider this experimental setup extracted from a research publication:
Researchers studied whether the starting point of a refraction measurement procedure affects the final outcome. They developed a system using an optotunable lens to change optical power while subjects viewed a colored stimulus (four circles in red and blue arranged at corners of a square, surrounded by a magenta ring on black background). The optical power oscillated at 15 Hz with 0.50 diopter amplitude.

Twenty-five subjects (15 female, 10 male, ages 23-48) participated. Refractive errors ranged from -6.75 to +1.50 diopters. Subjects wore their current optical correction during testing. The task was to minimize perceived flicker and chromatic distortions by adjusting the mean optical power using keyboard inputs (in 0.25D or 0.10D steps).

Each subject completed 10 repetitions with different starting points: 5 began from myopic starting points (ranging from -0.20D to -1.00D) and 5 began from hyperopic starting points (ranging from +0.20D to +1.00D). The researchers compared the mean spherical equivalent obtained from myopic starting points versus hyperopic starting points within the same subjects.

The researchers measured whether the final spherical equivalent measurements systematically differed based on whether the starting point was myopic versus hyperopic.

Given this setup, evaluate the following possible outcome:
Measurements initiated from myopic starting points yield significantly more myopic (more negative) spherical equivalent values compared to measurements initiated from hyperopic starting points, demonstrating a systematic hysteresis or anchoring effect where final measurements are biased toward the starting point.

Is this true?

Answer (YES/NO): NO